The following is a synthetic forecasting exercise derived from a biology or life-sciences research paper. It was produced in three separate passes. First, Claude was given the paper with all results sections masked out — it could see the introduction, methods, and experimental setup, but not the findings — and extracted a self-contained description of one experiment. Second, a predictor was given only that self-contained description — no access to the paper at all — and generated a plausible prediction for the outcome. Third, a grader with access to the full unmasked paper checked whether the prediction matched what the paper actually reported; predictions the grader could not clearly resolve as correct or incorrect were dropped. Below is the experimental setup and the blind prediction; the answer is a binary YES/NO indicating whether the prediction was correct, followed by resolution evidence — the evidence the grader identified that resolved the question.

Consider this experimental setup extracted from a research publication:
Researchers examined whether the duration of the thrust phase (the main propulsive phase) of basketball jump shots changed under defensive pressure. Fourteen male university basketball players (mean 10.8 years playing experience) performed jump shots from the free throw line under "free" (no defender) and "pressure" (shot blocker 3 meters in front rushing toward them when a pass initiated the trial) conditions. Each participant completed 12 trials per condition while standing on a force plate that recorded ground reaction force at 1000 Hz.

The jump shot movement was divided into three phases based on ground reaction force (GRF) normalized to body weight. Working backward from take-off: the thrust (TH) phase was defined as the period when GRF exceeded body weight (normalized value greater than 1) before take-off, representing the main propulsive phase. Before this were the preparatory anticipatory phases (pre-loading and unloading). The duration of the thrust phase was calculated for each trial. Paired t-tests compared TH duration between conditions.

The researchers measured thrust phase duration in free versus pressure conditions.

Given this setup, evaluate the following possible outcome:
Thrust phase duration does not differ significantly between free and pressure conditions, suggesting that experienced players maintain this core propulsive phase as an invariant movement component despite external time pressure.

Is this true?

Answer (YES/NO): NO